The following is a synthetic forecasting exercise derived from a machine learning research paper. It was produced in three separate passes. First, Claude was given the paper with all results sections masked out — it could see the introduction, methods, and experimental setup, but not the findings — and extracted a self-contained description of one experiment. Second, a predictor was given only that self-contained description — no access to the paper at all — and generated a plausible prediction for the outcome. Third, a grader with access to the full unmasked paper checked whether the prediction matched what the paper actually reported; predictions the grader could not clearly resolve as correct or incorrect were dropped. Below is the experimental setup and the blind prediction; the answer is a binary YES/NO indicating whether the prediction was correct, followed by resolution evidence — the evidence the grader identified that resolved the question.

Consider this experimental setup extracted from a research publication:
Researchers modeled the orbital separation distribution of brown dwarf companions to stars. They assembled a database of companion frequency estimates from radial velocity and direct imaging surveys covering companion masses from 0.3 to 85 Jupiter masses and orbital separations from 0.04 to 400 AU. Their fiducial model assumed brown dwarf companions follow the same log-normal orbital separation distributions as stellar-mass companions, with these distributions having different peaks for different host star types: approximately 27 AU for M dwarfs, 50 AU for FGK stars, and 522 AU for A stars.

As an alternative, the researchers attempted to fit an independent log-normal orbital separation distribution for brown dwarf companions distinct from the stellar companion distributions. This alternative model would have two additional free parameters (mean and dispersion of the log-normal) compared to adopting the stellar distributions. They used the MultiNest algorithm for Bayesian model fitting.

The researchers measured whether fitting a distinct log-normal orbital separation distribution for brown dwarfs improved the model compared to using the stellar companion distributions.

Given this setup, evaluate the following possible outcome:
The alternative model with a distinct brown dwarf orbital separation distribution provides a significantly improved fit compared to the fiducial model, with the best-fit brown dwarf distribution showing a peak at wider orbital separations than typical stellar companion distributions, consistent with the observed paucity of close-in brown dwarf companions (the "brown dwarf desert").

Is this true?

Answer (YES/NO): NO